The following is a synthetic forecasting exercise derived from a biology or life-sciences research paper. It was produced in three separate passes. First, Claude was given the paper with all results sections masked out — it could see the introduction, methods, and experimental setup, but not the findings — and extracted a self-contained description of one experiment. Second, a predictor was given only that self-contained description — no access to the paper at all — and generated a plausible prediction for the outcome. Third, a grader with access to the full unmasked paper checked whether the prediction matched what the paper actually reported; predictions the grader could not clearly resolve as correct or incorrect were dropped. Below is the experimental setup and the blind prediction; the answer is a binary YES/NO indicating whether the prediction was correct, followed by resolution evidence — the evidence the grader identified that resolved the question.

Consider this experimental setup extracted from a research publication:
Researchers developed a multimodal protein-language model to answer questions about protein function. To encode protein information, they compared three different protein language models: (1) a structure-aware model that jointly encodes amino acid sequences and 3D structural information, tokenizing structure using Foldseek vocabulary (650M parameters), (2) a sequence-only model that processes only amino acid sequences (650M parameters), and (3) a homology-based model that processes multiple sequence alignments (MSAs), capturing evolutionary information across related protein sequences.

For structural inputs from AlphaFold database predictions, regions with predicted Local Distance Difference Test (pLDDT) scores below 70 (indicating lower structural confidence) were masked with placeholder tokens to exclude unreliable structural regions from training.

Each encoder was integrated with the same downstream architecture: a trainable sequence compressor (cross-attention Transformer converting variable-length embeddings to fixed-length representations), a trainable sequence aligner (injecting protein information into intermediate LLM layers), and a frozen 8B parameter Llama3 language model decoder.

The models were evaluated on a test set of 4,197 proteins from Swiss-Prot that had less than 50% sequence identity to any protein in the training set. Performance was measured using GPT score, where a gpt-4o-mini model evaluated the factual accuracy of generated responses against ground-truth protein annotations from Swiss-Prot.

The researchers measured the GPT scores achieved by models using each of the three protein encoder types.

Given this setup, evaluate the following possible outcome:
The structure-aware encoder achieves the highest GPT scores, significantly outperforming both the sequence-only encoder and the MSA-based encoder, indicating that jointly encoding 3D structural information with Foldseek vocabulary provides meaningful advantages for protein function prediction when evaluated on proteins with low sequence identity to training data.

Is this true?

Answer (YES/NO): NO